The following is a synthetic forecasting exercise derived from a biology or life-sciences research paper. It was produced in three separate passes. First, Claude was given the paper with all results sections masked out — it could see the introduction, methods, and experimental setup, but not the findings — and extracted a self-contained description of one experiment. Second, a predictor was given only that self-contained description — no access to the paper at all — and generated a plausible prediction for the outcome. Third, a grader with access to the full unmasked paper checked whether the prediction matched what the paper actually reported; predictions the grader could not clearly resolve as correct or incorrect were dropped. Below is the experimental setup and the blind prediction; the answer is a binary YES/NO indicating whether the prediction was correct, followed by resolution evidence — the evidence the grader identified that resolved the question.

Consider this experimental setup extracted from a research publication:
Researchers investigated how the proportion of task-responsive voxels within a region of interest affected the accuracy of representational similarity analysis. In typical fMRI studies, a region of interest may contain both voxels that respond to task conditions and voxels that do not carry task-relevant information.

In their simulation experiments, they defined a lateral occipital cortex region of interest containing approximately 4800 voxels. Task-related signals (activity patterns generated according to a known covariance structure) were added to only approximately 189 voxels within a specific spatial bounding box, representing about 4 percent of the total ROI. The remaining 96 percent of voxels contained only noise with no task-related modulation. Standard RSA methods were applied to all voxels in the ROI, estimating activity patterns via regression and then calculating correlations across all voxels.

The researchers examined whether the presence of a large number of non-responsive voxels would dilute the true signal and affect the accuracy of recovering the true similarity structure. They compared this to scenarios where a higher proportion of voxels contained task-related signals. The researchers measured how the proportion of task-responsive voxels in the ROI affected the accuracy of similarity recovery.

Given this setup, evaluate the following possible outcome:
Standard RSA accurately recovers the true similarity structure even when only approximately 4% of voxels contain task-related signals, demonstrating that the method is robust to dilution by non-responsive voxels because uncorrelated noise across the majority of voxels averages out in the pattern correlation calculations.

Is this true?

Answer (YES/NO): NO